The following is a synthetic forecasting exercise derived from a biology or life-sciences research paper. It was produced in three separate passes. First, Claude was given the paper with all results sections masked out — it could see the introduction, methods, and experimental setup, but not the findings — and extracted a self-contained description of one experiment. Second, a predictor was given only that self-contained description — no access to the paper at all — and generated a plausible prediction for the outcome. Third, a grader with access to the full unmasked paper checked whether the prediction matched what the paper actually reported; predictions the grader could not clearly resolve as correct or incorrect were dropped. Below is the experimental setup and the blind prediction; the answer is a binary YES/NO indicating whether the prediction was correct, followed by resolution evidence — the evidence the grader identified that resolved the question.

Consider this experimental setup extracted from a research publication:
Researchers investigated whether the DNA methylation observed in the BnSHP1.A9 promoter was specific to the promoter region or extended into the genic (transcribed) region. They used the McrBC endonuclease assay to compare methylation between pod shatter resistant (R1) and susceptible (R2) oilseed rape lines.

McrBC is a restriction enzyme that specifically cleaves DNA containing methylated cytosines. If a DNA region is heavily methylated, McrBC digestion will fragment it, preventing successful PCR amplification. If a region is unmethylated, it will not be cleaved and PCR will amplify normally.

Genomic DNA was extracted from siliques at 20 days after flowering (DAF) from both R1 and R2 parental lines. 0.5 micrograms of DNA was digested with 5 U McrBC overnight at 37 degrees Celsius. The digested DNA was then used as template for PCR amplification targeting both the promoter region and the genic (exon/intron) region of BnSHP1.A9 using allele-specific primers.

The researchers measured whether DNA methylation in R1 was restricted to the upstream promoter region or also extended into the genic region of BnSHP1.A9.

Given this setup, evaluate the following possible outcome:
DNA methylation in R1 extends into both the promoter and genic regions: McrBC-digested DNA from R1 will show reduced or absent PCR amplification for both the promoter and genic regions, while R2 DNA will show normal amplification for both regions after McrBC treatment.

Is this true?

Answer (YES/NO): NO